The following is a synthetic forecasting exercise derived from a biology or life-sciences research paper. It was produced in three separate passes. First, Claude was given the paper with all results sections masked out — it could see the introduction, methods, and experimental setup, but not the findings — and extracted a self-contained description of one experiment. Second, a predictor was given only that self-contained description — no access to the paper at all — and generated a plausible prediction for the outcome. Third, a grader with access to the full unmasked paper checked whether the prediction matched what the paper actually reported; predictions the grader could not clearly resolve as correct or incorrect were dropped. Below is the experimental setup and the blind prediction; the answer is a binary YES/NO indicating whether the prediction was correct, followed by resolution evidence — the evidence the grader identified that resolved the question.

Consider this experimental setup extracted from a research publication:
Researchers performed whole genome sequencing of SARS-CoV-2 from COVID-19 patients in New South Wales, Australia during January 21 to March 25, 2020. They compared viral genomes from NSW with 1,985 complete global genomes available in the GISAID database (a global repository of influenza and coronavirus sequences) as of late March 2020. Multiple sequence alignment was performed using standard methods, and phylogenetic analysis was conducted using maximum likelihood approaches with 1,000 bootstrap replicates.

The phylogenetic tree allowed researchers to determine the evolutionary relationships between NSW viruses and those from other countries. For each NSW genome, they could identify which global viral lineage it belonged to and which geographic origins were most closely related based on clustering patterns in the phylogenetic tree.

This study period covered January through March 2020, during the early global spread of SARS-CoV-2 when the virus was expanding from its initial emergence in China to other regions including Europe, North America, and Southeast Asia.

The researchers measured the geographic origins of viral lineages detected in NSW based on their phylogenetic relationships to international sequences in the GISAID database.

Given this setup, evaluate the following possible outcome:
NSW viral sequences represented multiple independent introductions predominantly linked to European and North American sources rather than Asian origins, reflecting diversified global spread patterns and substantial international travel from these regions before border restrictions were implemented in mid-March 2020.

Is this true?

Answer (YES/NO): NO